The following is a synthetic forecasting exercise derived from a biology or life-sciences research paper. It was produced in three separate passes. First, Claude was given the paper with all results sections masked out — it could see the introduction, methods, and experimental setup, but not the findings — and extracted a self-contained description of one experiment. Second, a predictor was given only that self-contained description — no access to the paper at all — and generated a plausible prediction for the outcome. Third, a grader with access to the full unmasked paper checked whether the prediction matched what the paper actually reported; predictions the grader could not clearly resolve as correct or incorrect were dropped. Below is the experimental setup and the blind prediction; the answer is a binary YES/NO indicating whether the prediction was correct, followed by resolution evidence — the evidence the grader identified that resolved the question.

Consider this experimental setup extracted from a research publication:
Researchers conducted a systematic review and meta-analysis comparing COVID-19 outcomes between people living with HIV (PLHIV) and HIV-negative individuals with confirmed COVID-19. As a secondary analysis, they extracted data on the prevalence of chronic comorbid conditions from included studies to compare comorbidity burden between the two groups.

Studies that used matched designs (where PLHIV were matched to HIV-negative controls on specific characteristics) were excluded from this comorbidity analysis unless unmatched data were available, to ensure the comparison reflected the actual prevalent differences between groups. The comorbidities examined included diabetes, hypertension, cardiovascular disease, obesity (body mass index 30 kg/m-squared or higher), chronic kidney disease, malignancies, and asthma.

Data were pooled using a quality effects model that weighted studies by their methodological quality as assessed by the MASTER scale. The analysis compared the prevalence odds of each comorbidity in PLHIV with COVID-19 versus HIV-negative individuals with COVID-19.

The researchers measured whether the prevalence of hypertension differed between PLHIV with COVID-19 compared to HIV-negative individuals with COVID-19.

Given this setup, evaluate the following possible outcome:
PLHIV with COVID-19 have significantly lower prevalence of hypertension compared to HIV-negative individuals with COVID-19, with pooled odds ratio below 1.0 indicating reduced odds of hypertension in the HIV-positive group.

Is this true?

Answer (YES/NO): NO